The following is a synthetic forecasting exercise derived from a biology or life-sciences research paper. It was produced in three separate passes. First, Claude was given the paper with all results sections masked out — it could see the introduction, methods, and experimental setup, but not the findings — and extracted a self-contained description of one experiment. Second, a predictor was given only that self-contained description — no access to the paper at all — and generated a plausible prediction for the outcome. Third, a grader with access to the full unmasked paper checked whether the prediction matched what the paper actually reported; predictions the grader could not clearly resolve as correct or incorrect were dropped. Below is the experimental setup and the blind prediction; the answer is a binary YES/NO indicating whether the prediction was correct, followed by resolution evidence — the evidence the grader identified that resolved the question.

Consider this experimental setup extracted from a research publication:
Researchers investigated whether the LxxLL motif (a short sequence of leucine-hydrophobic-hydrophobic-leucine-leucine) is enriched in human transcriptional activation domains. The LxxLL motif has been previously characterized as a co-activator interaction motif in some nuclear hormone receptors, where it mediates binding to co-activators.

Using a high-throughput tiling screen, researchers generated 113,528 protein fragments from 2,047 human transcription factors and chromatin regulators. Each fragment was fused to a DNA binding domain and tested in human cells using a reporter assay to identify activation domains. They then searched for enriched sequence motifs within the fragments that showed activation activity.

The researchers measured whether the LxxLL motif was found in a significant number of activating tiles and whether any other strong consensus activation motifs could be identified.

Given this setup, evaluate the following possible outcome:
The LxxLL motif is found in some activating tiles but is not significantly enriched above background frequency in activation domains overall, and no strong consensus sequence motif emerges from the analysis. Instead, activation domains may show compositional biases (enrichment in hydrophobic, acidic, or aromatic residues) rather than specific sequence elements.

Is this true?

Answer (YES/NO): YES